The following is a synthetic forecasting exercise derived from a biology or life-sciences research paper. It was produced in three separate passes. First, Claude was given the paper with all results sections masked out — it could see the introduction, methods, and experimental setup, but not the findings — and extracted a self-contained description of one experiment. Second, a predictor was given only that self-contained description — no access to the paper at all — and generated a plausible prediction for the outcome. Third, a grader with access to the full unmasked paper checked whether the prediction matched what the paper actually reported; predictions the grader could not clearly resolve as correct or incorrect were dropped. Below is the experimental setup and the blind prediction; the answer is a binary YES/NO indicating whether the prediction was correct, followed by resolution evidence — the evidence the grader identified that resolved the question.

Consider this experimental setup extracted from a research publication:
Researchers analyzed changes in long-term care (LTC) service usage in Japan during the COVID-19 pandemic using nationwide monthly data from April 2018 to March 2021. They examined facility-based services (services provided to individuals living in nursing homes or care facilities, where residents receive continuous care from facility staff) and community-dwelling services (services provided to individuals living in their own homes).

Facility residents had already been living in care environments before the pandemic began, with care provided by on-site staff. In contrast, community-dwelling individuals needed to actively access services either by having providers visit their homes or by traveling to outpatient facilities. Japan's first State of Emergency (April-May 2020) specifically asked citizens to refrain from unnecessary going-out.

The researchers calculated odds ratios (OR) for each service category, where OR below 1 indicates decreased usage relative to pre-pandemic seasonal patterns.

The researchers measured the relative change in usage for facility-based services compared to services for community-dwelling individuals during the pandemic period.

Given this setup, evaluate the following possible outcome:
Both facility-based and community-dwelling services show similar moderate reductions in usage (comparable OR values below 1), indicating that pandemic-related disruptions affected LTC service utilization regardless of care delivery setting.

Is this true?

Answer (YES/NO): NO